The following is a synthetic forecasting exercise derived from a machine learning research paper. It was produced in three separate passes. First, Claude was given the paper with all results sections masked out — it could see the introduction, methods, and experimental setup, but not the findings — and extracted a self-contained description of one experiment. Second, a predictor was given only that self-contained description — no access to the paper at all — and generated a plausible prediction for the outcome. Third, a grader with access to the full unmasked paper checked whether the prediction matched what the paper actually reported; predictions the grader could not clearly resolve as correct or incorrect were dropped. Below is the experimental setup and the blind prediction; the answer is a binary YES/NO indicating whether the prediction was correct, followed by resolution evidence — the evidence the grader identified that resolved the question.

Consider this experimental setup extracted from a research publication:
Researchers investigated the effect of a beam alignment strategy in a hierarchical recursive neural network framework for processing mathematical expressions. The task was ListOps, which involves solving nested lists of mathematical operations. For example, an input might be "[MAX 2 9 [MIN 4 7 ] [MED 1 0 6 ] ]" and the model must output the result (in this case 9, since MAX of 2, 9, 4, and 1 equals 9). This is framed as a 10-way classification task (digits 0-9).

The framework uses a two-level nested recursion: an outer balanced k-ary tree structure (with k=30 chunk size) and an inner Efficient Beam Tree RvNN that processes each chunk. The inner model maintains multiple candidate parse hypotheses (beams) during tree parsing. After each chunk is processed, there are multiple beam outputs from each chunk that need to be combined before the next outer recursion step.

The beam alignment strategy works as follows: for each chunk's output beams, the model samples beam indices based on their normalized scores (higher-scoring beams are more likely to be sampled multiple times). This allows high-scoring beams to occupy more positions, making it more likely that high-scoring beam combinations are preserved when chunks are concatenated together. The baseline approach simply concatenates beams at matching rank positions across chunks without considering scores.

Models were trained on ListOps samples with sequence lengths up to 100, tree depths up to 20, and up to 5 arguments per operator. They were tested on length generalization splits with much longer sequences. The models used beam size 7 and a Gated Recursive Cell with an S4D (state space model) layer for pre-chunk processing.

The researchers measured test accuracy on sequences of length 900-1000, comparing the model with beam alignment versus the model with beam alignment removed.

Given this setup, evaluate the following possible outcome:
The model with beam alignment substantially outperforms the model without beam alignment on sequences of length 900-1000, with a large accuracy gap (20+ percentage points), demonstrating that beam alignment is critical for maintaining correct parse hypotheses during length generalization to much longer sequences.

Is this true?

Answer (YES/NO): YES